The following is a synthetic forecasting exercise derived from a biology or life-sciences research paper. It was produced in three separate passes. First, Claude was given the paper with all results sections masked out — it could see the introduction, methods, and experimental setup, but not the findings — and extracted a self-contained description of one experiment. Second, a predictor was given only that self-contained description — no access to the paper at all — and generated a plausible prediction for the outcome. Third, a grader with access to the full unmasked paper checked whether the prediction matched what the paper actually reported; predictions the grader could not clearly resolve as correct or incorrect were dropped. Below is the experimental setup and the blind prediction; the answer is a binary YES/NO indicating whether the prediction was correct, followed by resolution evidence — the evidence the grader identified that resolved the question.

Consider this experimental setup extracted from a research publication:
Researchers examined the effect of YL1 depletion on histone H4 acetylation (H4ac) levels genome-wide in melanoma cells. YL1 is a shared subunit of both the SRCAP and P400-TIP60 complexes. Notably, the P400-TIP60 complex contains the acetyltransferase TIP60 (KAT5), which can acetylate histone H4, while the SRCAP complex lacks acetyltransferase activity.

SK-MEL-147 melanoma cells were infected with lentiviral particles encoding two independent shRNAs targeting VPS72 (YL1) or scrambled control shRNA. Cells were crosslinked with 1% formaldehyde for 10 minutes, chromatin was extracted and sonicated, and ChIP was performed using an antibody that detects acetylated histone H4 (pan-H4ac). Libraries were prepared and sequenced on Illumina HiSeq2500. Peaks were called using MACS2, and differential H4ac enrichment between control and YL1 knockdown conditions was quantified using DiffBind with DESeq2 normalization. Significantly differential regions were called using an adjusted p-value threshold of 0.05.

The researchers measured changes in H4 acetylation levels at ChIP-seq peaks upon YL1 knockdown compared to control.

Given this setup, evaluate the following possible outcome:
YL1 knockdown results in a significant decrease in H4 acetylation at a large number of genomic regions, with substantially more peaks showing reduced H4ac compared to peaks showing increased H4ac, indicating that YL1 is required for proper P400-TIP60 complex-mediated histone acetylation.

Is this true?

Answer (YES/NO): NO